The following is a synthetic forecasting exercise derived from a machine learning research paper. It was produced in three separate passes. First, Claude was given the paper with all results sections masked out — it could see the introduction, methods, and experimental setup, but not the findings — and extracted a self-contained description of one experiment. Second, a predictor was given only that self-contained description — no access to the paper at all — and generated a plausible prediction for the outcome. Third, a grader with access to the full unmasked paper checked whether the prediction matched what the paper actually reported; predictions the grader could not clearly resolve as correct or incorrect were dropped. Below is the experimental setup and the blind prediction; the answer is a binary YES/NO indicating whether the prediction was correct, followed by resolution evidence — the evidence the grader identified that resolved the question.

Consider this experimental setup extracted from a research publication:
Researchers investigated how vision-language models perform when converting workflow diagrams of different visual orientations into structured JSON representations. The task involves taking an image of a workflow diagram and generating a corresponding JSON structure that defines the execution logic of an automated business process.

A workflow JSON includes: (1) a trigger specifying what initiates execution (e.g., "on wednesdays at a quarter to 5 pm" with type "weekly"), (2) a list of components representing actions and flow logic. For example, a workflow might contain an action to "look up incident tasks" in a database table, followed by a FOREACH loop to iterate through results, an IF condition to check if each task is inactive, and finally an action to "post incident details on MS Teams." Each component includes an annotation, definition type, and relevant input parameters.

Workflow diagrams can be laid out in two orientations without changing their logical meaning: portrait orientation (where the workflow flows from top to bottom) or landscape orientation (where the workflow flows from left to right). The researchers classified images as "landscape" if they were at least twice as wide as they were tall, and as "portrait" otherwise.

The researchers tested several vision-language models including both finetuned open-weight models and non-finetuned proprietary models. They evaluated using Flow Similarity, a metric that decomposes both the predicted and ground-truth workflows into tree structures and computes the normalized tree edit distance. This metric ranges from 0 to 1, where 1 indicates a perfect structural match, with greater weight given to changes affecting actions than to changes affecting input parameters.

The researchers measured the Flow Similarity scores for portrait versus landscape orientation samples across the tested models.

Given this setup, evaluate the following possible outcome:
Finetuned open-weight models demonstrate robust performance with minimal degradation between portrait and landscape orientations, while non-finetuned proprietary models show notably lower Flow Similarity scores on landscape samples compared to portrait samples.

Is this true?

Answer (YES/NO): NO